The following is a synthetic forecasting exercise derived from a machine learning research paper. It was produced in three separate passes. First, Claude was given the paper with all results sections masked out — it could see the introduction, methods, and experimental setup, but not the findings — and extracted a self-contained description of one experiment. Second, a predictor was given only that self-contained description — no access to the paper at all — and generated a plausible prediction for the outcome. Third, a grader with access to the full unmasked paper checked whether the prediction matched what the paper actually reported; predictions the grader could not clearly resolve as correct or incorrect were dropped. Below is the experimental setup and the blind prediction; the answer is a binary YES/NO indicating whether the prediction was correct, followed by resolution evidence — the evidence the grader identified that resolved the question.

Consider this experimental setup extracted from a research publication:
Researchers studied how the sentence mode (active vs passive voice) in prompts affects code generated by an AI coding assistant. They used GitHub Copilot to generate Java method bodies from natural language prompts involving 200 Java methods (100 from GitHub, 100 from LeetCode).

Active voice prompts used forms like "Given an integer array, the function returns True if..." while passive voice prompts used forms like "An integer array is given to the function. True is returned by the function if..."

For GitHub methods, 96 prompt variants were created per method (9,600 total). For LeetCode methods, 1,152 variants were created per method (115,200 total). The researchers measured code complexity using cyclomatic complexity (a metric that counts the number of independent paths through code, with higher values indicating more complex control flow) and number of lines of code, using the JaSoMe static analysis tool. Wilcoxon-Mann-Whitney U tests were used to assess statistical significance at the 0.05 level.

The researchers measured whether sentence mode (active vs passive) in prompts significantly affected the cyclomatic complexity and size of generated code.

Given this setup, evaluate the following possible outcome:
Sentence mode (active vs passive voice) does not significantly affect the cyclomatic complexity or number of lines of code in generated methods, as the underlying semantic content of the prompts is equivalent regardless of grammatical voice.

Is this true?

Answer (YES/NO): NO